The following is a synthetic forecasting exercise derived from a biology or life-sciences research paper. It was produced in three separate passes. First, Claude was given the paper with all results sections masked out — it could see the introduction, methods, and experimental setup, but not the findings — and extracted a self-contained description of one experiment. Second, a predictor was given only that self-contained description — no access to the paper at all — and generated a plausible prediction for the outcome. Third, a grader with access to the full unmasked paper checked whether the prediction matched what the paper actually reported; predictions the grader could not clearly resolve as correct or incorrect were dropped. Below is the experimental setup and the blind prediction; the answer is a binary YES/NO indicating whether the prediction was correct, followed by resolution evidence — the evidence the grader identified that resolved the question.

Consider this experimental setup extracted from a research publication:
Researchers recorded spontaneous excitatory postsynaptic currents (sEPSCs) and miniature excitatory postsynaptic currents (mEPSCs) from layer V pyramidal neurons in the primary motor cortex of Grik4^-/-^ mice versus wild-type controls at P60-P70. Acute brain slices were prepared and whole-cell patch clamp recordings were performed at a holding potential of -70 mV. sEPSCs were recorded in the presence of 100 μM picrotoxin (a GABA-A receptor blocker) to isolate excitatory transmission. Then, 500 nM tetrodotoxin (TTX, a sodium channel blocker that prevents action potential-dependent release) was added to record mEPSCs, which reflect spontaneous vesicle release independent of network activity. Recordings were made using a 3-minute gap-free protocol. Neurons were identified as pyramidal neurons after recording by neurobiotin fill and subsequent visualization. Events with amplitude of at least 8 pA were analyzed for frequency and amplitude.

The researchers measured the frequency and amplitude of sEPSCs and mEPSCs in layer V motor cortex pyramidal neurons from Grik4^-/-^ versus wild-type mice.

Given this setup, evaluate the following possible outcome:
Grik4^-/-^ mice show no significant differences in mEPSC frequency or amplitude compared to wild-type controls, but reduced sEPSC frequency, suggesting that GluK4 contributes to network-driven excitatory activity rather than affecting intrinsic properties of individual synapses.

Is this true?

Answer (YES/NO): NO